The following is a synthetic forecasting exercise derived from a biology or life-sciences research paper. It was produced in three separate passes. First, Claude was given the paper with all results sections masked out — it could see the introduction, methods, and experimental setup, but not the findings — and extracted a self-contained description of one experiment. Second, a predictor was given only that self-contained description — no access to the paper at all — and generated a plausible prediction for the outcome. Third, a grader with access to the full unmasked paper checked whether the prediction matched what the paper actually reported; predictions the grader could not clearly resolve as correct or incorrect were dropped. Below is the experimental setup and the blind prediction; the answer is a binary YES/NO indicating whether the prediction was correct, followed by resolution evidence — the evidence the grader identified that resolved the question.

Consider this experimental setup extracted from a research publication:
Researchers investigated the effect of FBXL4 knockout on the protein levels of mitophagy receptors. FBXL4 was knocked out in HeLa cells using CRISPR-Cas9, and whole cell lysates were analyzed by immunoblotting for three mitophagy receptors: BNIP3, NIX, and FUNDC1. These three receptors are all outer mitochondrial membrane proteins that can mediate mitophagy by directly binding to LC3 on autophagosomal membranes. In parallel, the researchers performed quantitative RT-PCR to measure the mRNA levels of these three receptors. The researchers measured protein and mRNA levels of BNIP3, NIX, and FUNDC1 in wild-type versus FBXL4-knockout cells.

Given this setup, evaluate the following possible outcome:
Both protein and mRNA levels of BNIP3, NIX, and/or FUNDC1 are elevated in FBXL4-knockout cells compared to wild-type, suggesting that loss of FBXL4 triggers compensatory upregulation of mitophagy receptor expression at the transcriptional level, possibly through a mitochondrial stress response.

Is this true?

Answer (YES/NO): NO